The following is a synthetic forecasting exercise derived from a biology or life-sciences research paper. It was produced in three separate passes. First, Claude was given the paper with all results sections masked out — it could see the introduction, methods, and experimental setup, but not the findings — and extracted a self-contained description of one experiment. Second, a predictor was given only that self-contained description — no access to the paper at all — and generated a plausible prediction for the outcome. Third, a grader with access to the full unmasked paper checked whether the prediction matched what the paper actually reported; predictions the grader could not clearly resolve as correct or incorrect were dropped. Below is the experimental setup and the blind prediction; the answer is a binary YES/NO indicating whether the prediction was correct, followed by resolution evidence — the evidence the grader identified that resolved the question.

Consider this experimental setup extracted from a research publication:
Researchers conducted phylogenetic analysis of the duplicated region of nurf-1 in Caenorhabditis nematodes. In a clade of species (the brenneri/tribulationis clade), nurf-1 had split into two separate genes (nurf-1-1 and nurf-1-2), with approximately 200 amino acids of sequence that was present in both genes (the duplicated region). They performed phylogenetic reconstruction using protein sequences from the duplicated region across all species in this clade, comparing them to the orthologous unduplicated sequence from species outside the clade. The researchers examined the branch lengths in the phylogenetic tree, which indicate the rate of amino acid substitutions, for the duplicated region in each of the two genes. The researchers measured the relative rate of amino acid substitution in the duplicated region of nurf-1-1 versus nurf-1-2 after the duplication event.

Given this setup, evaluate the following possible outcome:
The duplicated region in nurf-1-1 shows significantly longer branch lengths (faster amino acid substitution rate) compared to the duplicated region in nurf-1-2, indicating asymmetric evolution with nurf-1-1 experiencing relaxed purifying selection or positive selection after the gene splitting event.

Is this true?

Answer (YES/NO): YES